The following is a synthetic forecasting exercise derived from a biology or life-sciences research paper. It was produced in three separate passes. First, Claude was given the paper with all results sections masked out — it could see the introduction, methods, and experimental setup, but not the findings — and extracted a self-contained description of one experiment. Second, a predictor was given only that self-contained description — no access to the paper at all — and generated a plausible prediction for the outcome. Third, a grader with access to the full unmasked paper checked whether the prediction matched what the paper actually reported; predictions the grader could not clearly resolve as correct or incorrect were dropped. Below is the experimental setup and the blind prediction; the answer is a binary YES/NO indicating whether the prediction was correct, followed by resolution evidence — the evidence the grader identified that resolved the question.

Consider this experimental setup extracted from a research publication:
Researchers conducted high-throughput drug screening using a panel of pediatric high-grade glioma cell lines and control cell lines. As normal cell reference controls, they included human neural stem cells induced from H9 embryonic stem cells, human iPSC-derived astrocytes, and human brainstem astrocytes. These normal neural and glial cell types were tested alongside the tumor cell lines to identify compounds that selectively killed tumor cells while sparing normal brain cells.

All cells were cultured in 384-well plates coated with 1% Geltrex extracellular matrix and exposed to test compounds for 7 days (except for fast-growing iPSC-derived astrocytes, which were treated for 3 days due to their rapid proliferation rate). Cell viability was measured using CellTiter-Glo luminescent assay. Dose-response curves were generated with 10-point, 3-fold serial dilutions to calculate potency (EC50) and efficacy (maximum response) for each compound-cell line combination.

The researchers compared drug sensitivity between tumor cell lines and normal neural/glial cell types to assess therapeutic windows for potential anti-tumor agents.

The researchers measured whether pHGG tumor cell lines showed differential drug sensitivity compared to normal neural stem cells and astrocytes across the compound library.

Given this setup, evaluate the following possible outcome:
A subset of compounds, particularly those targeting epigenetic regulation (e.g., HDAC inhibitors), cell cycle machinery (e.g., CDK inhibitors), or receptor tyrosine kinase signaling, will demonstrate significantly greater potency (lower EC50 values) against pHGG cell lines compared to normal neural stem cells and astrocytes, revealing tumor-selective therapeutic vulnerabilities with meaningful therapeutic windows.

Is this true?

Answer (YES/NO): YES